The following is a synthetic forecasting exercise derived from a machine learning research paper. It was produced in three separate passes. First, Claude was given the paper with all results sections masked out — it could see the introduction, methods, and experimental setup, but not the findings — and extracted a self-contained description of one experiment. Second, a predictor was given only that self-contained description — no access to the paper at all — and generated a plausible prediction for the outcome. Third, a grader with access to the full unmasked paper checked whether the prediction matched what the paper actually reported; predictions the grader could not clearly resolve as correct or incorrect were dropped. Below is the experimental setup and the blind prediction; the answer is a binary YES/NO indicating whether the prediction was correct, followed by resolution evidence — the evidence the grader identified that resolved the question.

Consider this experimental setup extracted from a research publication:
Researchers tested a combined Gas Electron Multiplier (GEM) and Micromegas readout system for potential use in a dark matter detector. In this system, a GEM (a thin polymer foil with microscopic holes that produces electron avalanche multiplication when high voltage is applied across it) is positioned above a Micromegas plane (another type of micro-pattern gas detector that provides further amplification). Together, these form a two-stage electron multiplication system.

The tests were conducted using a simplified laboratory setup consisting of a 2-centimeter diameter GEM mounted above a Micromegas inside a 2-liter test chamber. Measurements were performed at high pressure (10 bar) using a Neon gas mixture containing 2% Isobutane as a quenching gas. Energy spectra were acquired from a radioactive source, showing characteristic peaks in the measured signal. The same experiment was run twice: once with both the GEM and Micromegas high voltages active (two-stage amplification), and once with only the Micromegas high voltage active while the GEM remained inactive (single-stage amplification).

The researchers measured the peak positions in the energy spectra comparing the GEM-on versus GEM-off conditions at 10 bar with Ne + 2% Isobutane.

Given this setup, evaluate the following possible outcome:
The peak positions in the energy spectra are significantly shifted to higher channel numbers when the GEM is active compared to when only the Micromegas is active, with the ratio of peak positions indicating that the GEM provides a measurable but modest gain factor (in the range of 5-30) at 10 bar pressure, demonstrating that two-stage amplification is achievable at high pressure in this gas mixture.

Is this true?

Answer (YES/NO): YES